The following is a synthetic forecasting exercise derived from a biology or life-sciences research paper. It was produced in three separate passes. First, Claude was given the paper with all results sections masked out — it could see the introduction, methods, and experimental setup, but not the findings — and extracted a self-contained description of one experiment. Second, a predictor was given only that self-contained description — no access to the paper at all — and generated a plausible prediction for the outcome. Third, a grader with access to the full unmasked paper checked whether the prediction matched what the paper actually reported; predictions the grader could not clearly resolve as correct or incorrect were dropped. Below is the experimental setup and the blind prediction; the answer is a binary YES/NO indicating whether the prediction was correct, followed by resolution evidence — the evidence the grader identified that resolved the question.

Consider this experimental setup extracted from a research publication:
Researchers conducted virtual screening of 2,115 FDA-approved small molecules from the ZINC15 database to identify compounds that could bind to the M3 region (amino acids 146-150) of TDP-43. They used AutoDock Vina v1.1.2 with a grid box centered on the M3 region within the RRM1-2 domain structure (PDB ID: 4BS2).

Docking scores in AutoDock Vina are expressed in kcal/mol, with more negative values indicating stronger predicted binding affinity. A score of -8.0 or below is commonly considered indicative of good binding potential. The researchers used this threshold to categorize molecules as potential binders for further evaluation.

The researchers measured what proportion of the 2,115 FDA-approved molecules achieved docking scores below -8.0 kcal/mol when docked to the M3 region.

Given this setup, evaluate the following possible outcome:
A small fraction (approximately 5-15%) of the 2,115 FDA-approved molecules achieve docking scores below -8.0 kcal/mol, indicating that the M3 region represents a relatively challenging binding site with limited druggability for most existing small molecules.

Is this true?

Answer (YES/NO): YES